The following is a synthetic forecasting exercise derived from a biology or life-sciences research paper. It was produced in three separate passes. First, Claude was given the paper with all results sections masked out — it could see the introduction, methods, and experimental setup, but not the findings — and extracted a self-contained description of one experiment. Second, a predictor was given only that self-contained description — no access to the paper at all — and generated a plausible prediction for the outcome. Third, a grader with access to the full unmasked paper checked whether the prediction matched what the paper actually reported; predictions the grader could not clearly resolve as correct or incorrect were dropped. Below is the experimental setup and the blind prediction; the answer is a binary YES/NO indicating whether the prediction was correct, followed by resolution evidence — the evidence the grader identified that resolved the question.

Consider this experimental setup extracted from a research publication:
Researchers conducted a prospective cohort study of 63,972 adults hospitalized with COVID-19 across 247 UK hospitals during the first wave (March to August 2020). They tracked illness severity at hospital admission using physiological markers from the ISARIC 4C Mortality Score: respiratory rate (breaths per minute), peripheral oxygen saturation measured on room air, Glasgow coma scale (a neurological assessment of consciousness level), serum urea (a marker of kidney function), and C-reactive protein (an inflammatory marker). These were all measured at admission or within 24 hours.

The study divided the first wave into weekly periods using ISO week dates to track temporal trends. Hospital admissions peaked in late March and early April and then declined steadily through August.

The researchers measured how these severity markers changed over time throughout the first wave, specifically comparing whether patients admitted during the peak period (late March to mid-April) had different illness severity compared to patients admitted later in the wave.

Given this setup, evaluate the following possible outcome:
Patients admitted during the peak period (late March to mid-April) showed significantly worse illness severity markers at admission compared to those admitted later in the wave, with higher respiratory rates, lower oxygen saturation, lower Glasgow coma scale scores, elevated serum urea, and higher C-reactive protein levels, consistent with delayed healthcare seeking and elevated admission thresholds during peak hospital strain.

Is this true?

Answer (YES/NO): YES